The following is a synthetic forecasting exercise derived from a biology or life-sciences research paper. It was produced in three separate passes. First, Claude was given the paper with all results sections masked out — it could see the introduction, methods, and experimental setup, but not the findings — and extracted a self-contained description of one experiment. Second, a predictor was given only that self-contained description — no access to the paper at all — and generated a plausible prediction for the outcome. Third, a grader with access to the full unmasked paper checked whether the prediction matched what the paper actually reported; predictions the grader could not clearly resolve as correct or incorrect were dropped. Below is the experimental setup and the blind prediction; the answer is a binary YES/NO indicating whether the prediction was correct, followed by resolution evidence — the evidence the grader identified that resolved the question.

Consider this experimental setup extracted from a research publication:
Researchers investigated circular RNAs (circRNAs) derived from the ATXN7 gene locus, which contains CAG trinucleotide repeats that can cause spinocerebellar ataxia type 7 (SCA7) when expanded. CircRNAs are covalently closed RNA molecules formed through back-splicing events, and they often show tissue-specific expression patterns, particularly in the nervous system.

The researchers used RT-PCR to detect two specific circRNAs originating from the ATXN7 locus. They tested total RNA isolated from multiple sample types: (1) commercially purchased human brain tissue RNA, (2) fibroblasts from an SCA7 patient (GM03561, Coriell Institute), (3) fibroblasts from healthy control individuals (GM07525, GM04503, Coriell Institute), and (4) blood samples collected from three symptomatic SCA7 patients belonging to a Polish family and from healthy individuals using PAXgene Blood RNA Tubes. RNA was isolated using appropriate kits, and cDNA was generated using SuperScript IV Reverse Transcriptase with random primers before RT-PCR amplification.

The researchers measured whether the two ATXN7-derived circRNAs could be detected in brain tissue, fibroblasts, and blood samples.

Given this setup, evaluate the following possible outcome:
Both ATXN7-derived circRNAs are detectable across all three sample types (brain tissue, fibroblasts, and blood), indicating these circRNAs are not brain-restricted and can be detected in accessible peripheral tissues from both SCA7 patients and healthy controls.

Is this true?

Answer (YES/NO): YES